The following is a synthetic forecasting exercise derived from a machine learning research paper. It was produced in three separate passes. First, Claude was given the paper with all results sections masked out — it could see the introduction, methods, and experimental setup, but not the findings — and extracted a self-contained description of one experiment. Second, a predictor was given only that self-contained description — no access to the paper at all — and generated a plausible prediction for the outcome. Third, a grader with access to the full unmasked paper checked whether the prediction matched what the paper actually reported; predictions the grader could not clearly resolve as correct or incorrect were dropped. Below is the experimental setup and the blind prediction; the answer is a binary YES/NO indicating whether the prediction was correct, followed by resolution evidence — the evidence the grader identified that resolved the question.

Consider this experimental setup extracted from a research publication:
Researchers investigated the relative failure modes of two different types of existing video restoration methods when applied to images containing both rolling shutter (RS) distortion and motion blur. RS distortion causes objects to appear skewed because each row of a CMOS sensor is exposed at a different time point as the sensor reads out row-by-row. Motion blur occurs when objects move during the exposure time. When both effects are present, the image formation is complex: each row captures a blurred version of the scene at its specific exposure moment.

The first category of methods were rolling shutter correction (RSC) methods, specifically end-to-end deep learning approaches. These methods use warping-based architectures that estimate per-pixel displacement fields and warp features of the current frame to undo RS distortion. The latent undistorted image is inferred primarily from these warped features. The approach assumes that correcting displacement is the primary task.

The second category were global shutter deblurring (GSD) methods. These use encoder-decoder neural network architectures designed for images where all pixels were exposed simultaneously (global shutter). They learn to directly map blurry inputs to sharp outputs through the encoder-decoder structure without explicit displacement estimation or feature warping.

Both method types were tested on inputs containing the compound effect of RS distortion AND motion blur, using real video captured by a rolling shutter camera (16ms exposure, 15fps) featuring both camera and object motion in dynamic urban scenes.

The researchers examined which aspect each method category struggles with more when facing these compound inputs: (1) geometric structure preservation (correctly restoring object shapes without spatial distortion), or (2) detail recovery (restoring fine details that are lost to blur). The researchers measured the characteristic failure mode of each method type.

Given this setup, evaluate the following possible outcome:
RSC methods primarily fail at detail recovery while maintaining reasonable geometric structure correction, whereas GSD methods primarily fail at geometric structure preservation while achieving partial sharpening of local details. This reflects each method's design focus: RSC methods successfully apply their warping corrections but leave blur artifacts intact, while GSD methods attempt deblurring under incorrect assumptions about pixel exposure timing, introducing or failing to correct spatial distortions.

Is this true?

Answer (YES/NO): YES